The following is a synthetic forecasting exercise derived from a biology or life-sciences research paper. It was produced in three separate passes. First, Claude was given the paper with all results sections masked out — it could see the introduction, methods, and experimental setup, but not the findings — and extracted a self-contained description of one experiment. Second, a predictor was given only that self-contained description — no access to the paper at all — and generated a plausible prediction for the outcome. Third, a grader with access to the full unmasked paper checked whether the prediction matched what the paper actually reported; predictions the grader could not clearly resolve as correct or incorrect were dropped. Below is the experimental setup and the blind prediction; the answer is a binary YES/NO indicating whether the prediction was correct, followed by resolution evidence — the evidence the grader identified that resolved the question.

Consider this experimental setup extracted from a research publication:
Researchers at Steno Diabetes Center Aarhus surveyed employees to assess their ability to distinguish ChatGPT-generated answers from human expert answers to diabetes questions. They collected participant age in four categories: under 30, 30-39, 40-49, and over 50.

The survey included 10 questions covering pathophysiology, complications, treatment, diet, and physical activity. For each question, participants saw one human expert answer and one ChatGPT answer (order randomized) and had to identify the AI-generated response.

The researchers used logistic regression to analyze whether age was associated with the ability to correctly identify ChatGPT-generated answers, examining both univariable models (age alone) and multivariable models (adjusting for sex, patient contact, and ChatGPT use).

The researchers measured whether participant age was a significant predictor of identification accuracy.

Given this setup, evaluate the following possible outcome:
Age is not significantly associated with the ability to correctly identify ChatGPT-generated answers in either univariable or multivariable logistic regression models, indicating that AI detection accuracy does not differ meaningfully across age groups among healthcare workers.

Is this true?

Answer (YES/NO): NO